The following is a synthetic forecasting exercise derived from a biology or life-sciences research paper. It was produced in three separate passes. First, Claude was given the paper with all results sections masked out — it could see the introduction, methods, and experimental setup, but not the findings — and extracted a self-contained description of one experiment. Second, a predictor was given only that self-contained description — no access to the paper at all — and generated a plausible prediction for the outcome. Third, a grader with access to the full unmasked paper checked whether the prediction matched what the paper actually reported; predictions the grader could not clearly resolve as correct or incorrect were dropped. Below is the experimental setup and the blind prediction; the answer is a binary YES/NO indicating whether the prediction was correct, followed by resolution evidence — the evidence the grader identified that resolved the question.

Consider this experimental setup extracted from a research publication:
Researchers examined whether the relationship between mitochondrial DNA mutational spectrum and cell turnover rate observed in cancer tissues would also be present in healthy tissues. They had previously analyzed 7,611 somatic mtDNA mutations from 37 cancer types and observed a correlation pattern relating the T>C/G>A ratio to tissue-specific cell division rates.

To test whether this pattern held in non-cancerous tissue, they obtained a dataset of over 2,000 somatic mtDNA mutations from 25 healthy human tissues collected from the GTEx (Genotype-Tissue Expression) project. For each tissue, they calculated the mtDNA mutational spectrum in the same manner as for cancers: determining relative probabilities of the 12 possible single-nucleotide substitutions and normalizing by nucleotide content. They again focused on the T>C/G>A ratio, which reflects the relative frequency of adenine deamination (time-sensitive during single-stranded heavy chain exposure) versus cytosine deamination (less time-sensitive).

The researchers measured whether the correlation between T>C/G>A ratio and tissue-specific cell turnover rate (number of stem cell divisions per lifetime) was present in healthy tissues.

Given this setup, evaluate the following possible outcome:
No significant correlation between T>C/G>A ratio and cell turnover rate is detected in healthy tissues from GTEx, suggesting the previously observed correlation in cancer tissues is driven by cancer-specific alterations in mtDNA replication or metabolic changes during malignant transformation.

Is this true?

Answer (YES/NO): NO